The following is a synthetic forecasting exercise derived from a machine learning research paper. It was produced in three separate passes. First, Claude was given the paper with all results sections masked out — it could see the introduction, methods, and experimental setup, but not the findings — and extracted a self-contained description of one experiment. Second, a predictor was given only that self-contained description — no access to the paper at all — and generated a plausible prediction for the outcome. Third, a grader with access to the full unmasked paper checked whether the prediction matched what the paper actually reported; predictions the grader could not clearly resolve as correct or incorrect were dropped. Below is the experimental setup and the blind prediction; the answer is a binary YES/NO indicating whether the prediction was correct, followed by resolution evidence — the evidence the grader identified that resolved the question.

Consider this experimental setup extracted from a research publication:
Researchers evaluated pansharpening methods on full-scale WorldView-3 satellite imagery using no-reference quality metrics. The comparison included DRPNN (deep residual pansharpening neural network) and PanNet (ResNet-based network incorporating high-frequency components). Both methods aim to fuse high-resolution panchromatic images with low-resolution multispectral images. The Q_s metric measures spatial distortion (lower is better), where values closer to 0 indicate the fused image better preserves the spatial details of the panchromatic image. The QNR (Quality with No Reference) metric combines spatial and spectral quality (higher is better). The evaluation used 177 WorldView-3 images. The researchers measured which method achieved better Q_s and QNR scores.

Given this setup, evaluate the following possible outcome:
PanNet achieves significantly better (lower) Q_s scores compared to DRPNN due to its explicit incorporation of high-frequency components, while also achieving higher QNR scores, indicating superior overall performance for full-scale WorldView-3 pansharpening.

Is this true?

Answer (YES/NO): YES